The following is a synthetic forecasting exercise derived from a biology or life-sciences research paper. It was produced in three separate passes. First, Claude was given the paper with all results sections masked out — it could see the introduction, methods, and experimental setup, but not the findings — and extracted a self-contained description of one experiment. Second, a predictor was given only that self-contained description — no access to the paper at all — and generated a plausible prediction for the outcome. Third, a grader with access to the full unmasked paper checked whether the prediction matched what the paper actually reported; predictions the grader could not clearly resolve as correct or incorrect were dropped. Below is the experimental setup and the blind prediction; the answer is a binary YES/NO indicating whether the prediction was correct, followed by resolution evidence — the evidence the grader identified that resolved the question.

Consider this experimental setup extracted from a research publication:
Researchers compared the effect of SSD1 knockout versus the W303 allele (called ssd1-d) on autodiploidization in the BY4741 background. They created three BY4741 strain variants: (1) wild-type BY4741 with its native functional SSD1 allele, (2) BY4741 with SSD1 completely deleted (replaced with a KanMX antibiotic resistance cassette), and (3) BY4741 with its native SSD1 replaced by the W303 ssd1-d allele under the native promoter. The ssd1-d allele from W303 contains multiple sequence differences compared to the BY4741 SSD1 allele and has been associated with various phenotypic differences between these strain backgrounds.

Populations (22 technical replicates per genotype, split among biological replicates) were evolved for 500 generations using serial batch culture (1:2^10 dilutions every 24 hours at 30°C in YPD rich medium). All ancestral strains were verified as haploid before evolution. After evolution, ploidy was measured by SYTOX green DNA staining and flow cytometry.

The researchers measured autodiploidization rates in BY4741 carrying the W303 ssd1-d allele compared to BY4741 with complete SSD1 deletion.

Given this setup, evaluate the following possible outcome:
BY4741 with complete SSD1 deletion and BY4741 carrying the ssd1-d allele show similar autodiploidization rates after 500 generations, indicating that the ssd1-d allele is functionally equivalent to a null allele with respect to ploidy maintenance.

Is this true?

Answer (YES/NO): YES